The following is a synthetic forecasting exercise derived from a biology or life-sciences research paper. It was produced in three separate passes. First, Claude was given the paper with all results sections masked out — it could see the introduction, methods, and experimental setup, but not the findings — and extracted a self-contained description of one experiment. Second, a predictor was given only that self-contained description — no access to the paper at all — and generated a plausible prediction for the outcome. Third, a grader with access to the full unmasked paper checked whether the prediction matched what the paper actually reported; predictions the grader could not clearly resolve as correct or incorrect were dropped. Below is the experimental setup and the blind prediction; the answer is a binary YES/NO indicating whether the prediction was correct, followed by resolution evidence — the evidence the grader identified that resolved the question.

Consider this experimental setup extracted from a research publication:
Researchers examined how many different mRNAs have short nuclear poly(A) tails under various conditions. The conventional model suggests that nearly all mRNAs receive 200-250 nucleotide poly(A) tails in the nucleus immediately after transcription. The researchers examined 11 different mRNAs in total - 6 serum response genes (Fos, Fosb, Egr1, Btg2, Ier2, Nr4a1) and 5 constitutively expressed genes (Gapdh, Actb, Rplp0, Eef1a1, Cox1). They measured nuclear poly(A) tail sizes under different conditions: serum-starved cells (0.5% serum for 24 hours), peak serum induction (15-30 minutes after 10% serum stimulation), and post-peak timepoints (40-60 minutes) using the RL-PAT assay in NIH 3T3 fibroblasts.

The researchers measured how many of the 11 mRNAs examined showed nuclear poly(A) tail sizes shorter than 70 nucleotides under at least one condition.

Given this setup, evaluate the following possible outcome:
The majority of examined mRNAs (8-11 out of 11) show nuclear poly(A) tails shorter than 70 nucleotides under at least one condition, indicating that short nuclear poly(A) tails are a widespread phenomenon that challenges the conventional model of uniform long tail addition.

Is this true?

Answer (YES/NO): YES